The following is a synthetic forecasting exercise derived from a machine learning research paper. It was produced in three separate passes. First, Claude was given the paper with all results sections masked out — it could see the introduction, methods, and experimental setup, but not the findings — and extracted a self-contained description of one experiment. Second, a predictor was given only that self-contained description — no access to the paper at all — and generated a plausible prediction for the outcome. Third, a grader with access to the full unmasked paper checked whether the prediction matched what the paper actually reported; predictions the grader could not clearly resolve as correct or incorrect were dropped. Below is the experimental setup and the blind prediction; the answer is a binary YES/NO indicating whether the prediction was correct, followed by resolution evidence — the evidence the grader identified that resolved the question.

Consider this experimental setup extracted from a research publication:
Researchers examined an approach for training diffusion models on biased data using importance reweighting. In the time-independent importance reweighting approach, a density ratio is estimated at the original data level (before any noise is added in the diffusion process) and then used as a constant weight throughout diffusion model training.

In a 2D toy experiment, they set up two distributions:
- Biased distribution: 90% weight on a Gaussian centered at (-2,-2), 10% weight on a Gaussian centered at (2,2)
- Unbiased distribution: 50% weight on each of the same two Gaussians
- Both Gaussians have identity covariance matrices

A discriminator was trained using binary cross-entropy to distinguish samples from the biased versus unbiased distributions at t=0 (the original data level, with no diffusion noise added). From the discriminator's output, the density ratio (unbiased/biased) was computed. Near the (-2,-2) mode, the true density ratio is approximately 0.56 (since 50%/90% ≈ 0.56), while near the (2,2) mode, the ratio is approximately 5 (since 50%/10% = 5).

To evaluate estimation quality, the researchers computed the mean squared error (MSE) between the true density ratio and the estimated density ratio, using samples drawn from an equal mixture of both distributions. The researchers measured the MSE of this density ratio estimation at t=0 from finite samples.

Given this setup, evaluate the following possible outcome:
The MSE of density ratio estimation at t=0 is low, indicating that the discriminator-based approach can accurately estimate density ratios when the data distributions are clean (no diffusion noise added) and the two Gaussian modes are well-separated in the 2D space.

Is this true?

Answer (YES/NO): NO